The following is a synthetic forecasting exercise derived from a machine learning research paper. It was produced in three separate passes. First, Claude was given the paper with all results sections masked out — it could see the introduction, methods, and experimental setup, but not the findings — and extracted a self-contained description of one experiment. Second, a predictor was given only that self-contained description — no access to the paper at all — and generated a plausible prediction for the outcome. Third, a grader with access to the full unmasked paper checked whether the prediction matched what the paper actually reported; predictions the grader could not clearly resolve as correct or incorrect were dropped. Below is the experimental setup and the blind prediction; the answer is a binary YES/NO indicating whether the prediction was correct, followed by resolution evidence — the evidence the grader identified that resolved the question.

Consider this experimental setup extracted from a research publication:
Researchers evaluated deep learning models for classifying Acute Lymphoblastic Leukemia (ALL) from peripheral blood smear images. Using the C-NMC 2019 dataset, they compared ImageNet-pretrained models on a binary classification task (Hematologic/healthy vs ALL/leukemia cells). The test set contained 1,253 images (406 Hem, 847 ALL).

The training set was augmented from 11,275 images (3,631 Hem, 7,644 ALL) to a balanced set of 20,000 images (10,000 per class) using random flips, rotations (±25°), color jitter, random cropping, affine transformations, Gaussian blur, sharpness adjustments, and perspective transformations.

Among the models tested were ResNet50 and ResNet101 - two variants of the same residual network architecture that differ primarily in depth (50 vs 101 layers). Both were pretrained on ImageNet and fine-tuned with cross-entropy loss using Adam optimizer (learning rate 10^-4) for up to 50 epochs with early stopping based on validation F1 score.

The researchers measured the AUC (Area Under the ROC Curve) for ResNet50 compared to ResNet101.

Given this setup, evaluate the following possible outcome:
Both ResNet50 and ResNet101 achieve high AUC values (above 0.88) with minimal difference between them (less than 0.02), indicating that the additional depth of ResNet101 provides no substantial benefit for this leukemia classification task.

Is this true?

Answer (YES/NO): YES